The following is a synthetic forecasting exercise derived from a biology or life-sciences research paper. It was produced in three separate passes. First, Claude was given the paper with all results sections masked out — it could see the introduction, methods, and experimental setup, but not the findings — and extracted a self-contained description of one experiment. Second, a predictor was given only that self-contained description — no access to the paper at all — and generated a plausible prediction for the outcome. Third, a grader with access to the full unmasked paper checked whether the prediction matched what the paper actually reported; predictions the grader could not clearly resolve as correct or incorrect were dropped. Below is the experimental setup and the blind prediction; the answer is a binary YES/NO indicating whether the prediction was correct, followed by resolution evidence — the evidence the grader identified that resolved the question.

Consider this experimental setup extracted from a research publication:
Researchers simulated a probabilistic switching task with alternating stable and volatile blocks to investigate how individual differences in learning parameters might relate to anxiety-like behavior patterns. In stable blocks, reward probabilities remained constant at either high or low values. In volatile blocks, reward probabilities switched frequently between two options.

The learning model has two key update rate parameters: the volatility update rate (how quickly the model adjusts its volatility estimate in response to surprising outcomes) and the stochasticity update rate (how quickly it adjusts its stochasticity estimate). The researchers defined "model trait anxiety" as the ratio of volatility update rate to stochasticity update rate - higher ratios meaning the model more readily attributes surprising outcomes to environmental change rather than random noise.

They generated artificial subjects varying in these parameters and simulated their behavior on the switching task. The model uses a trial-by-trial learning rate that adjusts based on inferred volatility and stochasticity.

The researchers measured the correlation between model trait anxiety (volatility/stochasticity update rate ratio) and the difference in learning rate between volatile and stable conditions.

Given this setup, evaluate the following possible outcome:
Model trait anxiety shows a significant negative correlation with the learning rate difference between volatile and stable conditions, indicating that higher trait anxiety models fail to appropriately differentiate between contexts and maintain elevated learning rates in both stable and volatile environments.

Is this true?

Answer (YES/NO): YES